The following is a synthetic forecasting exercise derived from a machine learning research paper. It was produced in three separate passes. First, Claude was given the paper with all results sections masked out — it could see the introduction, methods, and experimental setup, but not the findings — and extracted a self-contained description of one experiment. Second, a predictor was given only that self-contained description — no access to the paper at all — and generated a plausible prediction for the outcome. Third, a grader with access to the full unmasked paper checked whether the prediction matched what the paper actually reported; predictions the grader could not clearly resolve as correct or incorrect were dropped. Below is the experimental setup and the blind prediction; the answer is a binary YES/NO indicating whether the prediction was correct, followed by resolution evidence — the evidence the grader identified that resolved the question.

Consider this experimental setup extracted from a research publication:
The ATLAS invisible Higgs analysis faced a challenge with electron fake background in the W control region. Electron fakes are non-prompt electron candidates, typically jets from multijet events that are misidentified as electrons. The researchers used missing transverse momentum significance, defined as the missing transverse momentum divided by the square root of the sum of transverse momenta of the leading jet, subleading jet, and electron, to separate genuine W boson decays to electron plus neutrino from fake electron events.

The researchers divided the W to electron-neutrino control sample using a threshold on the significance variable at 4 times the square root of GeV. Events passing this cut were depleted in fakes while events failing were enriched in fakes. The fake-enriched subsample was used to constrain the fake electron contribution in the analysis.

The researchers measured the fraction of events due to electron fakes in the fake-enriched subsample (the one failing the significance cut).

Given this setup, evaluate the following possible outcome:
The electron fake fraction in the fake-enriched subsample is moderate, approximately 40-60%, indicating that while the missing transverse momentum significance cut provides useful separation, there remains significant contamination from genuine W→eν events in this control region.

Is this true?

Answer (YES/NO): NO